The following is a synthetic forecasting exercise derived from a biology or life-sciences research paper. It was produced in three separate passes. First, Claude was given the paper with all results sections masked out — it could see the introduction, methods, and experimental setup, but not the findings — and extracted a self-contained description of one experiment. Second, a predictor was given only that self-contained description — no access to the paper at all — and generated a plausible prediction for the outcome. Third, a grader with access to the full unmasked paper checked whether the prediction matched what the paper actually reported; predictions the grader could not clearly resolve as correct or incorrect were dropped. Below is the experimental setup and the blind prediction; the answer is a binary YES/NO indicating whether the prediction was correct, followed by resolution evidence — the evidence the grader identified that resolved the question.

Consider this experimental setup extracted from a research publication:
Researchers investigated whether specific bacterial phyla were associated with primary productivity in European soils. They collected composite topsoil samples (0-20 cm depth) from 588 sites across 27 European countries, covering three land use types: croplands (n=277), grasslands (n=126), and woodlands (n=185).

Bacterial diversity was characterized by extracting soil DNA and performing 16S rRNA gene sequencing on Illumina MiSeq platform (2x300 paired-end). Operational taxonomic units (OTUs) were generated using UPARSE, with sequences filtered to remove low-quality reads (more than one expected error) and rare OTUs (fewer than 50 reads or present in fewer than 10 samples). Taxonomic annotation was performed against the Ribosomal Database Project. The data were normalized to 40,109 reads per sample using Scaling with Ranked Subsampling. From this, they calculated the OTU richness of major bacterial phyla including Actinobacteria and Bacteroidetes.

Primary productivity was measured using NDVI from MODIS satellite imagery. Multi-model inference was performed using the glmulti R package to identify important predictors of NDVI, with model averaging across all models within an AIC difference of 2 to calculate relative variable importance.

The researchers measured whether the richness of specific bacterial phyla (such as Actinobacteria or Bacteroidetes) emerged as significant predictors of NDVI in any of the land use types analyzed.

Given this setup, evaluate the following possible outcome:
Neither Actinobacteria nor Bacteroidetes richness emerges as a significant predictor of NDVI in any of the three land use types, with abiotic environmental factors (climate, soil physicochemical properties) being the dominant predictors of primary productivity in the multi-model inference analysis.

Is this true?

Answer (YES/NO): NO